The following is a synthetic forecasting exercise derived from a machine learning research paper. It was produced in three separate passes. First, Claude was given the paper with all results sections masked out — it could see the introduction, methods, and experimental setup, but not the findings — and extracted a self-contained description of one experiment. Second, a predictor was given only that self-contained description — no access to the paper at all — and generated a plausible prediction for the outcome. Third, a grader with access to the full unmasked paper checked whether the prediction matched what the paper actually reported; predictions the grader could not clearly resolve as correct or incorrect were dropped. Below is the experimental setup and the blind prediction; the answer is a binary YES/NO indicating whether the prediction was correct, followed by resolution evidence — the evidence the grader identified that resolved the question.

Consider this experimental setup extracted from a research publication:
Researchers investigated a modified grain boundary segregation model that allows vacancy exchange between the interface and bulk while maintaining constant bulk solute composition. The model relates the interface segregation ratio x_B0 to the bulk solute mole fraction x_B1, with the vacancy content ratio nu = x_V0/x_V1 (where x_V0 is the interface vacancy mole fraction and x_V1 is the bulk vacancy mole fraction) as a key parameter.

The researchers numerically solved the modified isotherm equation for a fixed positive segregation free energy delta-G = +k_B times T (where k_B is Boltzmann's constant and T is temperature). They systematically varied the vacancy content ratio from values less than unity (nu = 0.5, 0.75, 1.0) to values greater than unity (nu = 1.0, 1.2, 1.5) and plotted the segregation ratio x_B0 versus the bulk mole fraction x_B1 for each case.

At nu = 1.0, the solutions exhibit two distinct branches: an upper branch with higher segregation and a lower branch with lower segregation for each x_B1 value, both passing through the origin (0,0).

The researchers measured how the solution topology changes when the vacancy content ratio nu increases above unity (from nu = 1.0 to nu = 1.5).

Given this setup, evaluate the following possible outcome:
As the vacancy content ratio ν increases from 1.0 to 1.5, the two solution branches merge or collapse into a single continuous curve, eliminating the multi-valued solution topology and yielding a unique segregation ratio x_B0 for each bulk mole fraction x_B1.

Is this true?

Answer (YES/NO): NO